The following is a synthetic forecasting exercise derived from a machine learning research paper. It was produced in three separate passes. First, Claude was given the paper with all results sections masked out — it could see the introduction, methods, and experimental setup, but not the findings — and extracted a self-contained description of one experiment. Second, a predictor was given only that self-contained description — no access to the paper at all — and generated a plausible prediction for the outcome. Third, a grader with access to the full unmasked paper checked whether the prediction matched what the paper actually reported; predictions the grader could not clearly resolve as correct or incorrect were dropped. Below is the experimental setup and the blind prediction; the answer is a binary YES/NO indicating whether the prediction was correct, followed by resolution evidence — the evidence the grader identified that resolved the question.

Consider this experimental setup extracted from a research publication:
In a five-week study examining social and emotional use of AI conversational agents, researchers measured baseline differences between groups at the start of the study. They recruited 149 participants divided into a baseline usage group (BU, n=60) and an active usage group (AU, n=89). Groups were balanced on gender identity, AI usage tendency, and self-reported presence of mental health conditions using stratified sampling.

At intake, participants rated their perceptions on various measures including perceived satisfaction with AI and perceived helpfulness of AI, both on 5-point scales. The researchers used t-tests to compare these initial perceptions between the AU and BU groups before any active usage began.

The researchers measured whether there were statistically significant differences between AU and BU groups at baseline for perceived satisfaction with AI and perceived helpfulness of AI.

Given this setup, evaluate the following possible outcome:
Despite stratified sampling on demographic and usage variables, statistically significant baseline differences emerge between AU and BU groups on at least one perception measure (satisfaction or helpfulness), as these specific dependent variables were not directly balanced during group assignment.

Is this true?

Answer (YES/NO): YES